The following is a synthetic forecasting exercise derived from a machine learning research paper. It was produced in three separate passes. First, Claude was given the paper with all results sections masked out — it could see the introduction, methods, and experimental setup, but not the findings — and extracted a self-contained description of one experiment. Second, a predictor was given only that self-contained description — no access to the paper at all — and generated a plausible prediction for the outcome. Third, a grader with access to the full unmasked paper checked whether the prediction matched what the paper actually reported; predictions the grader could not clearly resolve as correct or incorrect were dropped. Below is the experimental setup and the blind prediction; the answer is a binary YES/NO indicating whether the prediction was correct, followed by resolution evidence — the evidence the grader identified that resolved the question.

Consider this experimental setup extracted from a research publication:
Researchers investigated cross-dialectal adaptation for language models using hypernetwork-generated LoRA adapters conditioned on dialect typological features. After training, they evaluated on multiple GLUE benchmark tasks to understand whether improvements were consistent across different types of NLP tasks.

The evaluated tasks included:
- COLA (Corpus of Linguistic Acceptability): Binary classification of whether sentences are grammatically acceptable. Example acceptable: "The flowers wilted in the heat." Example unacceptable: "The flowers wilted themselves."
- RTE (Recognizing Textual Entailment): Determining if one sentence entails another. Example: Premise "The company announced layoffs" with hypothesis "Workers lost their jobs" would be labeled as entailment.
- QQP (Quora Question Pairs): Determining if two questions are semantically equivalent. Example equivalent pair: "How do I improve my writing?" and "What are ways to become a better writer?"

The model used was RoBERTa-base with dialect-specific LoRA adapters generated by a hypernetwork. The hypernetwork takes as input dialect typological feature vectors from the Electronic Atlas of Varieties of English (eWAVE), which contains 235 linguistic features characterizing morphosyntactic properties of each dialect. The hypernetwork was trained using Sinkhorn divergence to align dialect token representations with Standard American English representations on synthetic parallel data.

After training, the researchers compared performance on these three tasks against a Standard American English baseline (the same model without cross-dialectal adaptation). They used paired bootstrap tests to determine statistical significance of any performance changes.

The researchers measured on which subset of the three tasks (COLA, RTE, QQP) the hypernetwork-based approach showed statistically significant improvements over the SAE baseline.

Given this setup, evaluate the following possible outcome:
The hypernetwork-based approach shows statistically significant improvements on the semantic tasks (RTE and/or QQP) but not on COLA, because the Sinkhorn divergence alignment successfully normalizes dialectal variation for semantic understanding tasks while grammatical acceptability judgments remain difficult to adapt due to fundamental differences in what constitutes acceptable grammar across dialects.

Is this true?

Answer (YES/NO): NO